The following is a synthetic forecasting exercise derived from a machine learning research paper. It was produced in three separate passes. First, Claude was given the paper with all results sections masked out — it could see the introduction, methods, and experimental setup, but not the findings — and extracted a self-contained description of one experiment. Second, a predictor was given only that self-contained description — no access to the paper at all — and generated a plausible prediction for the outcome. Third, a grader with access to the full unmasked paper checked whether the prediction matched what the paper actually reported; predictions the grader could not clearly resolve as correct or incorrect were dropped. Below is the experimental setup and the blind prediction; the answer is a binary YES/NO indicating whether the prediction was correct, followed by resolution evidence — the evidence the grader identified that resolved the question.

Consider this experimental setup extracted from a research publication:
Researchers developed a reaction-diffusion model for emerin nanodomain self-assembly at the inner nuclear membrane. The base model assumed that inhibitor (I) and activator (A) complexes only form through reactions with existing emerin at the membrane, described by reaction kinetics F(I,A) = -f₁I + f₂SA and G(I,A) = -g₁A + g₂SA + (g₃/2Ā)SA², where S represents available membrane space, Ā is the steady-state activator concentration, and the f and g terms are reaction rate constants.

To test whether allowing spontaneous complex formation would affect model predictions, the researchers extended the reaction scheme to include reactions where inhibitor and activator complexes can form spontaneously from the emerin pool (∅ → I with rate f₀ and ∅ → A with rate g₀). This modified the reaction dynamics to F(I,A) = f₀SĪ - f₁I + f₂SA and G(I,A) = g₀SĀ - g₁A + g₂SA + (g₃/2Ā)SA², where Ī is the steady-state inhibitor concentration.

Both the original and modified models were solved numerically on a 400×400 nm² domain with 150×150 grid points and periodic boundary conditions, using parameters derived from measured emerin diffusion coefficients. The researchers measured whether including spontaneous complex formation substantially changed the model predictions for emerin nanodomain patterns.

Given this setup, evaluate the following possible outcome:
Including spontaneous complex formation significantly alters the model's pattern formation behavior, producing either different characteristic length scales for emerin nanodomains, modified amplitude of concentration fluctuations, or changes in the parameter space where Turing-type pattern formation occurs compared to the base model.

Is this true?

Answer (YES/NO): NO